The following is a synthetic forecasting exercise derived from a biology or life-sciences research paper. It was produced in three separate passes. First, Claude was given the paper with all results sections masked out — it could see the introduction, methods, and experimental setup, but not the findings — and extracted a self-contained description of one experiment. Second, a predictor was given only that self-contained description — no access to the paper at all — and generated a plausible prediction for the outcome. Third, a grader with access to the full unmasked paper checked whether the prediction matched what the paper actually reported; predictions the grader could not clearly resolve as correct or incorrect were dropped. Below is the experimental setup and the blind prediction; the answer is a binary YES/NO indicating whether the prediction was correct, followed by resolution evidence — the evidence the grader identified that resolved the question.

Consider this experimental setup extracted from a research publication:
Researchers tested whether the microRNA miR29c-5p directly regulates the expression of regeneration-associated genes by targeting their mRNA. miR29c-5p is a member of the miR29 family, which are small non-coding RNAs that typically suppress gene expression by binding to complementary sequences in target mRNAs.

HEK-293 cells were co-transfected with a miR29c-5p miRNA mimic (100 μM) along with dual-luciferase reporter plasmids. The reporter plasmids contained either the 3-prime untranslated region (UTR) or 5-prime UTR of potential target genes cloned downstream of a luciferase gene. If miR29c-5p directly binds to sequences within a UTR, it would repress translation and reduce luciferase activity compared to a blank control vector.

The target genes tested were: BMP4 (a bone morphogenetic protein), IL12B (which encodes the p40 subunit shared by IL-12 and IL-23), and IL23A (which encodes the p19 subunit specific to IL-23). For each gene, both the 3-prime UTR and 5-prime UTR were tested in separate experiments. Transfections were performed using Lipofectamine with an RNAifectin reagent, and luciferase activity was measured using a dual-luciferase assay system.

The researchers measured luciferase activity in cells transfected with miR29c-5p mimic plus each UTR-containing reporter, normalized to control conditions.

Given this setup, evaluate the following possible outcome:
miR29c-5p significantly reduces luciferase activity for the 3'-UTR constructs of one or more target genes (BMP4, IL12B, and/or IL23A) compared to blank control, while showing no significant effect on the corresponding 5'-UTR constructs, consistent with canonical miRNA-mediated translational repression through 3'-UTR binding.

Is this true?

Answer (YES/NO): NO